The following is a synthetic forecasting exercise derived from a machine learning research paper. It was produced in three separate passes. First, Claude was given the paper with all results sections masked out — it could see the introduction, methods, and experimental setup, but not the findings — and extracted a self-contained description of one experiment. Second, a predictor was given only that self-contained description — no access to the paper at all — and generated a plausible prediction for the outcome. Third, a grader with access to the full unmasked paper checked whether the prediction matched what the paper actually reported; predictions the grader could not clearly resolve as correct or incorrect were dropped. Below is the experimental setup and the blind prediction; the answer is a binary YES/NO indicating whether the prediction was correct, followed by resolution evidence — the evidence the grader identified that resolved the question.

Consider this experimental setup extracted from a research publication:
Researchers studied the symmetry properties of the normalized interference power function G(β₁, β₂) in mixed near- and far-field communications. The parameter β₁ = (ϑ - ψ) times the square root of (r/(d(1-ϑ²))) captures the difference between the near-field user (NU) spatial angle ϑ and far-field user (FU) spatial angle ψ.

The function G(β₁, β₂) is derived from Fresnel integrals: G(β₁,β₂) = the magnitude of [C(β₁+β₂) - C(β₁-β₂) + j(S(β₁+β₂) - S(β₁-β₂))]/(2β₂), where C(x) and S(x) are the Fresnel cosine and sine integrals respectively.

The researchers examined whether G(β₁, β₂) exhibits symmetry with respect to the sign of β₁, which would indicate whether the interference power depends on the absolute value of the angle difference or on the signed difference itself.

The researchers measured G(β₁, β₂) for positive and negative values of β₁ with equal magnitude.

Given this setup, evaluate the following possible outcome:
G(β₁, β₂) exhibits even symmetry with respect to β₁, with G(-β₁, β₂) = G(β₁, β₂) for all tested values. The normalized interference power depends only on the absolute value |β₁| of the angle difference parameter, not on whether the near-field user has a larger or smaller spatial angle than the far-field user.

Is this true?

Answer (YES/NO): YES